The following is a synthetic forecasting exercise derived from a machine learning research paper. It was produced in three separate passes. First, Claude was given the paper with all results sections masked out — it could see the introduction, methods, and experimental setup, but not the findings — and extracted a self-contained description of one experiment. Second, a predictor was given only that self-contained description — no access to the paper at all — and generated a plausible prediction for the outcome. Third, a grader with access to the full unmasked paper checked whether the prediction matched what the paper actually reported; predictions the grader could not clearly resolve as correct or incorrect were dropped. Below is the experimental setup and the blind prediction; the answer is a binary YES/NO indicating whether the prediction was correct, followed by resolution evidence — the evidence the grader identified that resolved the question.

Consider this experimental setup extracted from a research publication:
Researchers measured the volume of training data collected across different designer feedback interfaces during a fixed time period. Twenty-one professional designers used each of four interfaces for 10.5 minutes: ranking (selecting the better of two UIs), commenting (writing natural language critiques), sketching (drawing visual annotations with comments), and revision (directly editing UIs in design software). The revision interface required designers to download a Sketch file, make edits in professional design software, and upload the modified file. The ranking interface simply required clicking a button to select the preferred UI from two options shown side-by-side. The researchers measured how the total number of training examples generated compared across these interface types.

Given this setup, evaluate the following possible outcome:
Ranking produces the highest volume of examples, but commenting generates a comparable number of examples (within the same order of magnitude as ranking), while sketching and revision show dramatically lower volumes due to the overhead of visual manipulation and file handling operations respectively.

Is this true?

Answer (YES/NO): NO